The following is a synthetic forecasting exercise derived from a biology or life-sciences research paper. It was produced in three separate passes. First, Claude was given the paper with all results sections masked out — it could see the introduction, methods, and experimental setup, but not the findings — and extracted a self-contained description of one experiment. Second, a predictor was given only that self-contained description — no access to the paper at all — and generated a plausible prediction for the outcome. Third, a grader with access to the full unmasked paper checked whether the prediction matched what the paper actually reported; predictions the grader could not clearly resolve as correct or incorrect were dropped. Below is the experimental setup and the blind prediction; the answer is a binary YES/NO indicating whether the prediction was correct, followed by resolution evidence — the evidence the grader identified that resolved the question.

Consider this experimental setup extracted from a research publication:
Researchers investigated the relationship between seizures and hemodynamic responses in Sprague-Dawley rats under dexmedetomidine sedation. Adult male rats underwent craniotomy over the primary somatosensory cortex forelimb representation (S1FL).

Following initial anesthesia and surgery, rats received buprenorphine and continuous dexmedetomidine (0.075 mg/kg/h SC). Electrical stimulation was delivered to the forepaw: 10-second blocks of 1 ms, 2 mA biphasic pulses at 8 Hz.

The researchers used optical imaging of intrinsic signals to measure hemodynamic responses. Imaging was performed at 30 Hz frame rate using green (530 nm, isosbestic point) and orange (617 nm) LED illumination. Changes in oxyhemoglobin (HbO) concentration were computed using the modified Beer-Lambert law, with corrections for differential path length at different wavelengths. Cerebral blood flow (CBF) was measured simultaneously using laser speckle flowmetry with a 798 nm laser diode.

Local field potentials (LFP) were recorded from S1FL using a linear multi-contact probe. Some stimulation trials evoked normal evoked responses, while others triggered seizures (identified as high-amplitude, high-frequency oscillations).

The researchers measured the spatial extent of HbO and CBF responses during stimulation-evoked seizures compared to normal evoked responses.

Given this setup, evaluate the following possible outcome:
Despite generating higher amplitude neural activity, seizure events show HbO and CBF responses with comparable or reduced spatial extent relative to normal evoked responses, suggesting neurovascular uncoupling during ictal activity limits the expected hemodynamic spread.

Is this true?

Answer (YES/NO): NO